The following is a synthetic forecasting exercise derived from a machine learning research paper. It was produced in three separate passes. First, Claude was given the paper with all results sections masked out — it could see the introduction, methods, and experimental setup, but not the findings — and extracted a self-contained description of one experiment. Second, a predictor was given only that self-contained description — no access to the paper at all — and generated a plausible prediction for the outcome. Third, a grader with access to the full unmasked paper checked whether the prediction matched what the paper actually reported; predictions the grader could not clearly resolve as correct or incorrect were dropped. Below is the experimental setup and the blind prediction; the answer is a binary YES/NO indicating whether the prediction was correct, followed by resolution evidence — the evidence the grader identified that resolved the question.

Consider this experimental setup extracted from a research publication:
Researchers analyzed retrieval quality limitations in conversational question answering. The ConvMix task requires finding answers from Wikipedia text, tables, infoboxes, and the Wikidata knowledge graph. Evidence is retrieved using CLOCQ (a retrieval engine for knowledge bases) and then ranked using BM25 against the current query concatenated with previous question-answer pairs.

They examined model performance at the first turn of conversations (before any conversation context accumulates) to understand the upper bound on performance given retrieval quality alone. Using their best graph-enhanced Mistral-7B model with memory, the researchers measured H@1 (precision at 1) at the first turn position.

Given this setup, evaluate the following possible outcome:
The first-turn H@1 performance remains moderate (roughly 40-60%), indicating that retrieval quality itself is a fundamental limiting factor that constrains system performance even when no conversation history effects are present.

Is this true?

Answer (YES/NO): YES